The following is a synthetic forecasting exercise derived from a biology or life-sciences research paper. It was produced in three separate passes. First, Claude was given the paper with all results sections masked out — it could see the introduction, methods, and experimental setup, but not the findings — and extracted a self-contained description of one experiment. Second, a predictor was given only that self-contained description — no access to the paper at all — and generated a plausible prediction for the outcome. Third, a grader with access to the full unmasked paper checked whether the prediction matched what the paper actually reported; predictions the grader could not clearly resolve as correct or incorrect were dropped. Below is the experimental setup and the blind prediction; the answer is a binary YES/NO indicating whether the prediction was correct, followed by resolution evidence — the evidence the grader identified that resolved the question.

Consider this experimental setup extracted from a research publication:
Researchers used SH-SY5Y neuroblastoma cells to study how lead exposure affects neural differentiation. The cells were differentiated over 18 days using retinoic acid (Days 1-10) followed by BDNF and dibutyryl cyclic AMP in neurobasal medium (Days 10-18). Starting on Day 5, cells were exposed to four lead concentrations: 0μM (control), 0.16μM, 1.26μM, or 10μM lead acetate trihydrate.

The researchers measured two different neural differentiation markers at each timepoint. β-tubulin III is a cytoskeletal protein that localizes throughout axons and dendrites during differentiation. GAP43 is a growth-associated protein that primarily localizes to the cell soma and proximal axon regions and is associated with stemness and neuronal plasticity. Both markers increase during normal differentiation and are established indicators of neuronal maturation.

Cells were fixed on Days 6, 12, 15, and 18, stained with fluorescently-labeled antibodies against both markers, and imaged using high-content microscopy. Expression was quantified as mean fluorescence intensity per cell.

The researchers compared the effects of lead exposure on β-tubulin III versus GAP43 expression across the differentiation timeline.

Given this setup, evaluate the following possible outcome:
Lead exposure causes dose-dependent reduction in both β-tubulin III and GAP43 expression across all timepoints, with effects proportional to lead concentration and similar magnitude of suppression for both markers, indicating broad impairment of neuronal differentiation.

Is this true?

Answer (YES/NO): NO